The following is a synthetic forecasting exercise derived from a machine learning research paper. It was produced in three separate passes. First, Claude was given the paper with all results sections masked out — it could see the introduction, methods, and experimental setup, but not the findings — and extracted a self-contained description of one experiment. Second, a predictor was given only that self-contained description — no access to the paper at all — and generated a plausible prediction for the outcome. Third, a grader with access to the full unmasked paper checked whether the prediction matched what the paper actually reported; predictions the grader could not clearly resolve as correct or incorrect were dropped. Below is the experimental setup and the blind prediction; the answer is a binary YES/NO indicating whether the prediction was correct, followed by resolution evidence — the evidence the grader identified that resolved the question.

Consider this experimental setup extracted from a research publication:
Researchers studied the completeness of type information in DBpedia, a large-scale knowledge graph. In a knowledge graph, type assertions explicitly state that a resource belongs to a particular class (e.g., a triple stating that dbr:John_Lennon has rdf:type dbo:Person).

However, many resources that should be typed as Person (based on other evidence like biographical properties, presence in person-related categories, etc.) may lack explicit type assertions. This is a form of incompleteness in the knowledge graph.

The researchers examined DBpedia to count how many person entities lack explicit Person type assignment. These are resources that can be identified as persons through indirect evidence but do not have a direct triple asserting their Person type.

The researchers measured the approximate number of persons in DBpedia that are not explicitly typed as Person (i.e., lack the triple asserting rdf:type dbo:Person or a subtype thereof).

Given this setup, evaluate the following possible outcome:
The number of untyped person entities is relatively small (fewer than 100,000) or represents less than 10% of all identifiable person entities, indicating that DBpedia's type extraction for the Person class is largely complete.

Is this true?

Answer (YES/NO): NO